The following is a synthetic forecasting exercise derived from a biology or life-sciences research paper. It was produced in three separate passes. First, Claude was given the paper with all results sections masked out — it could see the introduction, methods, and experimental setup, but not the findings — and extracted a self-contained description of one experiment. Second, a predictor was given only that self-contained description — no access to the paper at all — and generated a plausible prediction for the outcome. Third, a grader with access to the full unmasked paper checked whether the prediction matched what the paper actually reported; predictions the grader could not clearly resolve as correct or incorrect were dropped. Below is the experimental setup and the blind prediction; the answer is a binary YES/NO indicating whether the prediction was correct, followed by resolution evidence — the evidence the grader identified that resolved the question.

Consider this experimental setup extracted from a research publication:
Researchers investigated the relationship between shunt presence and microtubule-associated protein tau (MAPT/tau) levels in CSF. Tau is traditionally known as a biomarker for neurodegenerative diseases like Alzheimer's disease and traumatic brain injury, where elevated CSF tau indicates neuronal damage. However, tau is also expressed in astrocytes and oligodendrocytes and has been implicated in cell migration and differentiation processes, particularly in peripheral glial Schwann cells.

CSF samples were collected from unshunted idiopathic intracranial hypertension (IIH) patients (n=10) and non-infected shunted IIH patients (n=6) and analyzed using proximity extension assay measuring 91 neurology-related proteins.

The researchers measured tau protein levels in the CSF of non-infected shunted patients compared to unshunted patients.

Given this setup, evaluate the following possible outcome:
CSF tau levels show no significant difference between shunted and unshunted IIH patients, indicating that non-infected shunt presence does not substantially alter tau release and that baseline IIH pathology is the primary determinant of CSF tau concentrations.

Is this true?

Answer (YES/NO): NO